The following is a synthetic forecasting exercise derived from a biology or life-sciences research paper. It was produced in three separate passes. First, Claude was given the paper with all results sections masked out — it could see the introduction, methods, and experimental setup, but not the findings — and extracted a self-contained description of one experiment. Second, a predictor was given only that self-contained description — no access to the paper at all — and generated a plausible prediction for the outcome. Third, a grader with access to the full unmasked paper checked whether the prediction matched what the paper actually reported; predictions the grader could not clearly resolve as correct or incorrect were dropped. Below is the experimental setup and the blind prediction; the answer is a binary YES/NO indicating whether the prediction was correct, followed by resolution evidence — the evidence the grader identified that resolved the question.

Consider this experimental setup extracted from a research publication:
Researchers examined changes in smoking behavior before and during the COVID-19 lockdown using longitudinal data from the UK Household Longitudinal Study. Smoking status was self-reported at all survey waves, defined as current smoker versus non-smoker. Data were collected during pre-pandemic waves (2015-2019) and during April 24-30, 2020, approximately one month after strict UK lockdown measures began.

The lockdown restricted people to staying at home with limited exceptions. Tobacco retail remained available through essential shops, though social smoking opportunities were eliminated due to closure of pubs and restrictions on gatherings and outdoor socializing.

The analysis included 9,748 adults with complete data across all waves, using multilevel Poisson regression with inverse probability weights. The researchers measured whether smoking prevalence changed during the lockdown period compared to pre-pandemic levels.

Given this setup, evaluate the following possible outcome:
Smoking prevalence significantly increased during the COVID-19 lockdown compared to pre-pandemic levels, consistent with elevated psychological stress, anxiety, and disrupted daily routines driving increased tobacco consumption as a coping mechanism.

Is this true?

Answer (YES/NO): NO